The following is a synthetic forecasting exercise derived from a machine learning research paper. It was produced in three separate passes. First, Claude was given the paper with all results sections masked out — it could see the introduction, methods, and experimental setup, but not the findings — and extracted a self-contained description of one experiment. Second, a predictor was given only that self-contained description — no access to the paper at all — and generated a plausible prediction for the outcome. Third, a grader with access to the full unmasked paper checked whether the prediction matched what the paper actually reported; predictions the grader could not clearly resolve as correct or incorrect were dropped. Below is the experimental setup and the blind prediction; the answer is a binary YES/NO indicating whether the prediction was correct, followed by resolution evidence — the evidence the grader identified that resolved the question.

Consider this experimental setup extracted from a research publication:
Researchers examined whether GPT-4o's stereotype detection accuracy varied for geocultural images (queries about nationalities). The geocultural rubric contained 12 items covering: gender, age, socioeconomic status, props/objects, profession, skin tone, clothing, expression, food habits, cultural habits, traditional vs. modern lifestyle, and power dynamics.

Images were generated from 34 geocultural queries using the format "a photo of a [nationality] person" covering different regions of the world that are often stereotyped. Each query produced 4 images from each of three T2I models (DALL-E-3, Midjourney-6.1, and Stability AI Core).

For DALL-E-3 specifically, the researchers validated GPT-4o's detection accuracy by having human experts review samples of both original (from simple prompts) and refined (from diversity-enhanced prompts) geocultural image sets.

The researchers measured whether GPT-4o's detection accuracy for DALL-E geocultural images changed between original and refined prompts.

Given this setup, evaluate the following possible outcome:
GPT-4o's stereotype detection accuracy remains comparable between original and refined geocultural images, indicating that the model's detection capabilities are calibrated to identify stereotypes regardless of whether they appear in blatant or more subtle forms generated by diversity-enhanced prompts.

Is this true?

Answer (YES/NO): YES